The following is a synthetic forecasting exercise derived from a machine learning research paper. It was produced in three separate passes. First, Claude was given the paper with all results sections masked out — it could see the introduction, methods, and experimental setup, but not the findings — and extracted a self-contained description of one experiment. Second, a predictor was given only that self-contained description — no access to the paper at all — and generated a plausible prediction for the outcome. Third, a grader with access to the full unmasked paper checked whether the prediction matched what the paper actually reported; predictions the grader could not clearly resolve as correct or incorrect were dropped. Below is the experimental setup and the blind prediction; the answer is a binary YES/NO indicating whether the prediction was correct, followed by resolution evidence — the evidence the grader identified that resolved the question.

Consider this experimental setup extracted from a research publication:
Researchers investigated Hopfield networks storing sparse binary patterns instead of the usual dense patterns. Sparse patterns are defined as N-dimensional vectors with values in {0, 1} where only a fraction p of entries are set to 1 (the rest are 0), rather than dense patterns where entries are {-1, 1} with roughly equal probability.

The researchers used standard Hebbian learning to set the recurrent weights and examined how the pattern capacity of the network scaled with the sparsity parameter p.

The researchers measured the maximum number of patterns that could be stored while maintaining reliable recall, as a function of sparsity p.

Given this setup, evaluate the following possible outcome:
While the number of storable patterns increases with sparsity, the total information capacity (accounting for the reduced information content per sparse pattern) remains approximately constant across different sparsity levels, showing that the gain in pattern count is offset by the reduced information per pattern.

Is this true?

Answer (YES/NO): YES